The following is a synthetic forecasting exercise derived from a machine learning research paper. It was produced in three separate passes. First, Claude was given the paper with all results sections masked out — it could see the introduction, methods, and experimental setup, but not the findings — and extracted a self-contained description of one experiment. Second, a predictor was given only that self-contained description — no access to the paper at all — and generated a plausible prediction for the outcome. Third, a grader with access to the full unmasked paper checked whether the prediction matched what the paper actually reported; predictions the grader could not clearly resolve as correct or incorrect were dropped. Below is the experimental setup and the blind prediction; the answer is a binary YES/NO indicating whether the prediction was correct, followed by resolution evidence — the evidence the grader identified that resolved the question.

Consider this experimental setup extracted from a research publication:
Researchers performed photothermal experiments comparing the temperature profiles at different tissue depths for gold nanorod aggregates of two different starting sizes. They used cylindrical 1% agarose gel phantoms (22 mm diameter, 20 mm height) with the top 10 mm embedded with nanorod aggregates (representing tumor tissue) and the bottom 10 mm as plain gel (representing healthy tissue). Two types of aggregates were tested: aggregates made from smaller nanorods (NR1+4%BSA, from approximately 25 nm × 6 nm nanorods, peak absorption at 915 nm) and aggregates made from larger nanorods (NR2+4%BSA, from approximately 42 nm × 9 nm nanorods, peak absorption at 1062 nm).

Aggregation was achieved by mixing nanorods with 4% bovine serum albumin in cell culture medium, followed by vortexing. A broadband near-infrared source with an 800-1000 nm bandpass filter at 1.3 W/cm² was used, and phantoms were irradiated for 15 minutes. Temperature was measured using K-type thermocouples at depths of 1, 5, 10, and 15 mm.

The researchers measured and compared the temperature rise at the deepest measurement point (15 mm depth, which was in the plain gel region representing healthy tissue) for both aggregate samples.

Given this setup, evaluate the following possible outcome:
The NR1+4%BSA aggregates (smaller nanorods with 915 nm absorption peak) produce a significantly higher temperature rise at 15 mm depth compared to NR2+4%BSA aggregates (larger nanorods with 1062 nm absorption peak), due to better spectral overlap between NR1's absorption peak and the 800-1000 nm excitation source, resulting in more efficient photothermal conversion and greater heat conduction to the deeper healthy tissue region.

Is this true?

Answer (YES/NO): NO